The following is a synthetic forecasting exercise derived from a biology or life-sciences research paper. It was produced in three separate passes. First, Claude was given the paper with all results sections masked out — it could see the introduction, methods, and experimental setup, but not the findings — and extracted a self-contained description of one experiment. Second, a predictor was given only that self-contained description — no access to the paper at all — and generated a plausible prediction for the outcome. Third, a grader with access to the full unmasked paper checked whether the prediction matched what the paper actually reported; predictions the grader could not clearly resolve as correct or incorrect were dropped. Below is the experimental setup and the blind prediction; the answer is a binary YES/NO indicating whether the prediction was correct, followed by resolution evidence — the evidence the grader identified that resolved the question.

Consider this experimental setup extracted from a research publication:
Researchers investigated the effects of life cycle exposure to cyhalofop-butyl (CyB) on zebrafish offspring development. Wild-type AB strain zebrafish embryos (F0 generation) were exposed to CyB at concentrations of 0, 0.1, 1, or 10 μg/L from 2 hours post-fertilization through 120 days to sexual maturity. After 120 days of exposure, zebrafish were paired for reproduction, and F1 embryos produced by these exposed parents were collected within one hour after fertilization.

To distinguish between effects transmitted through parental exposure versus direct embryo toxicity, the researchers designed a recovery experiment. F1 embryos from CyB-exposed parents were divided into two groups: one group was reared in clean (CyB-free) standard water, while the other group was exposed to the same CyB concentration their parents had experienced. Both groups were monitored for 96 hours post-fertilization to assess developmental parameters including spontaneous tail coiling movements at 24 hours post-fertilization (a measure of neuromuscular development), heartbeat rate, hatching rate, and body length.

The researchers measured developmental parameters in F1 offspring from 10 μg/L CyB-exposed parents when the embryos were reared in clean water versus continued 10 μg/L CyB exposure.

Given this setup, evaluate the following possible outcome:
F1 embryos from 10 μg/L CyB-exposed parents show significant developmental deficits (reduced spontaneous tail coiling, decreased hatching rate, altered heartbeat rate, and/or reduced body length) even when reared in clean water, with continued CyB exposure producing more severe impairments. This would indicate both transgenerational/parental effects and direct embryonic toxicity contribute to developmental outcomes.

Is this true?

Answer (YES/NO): NO